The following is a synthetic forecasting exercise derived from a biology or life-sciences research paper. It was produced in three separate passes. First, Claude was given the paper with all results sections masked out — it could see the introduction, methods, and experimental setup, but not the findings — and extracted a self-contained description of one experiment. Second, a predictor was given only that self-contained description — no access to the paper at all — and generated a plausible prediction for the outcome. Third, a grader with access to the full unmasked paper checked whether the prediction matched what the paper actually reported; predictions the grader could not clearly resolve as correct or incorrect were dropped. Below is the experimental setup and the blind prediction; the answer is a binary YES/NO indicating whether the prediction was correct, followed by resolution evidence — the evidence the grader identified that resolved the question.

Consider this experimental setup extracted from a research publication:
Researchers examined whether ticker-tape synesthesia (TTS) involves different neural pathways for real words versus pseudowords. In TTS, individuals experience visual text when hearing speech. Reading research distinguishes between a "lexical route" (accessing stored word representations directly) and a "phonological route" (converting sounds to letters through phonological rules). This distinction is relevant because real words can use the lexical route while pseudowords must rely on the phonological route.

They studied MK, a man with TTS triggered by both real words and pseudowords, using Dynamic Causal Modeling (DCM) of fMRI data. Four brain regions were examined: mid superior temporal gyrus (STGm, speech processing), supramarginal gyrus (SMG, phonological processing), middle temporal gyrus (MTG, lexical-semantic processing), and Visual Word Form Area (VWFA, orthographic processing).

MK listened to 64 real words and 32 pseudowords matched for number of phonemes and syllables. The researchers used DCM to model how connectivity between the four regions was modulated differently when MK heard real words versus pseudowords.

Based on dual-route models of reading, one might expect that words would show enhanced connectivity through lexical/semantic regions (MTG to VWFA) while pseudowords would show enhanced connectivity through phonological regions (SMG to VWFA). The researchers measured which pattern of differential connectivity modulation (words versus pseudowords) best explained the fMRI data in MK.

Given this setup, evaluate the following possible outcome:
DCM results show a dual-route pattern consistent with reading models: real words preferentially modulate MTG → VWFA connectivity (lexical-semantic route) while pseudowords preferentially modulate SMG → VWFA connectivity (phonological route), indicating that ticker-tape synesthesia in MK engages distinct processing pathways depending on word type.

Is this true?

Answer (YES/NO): YES